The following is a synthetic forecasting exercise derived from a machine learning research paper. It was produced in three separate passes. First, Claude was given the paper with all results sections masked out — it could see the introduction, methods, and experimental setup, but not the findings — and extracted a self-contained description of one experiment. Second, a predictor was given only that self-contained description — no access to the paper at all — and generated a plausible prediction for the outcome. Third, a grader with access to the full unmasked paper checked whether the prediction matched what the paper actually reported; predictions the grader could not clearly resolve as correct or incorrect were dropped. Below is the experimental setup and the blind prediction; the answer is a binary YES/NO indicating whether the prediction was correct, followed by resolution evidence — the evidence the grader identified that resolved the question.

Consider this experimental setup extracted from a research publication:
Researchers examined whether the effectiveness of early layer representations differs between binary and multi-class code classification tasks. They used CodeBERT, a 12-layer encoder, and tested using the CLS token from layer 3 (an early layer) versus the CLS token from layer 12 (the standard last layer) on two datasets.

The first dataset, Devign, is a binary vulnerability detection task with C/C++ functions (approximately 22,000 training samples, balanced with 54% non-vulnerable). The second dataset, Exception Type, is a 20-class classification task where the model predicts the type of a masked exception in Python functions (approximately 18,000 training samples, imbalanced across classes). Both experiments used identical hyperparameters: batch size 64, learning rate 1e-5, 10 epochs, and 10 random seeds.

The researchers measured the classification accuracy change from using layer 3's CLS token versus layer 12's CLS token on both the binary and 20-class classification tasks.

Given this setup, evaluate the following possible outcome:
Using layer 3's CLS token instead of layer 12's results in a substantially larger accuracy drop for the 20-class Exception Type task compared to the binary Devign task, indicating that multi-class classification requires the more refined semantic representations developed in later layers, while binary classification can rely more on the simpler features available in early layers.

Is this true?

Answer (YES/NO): NO